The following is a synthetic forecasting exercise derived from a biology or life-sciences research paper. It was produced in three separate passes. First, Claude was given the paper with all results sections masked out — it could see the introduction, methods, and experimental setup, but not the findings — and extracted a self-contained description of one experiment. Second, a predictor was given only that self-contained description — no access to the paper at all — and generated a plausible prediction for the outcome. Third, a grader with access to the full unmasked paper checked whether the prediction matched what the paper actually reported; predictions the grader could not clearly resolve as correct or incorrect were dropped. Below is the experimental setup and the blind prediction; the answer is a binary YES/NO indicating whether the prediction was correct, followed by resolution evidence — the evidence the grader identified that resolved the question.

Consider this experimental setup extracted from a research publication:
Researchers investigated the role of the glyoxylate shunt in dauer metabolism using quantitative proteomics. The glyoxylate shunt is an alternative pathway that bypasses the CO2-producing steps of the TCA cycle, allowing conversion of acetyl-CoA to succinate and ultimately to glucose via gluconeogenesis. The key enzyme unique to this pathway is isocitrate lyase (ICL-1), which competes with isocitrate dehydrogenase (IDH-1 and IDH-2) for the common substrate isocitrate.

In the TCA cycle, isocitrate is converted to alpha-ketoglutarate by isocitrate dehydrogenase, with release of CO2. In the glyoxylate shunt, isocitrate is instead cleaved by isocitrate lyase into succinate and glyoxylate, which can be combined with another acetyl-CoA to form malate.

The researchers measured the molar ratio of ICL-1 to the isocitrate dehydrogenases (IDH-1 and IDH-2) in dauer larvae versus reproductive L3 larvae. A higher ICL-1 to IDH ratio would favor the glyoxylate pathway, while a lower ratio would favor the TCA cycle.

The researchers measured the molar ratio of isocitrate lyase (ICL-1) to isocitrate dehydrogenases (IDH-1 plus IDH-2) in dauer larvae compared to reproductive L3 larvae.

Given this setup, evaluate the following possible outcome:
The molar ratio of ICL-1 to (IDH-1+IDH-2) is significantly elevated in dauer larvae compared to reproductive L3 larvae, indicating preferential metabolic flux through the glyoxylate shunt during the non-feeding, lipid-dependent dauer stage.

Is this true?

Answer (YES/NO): YES